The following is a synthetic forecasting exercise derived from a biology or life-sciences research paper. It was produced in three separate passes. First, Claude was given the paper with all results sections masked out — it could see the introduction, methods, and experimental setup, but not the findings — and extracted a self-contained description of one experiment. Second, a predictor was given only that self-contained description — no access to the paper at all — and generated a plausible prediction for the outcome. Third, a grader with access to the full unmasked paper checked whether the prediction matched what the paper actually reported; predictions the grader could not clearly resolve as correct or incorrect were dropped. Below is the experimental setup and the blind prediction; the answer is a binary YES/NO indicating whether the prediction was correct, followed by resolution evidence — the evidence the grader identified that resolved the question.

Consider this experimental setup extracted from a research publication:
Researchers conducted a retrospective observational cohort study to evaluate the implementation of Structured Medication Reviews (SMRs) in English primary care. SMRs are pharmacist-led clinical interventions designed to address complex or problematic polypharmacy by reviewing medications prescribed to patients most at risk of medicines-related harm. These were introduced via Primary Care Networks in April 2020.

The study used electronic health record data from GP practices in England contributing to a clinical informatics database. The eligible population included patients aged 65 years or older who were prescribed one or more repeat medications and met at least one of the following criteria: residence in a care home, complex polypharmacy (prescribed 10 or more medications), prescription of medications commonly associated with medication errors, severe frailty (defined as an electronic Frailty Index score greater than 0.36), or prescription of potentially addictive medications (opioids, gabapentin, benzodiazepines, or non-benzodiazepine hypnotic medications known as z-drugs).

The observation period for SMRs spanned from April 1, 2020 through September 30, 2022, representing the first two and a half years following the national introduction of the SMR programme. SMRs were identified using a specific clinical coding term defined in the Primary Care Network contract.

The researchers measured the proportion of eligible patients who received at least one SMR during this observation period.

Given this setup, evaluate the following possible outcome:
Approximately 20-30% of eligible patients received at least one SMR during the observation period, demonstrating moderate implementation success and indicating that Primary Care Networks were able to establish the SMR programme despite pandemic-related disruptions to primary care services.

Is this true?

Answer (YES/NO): NO